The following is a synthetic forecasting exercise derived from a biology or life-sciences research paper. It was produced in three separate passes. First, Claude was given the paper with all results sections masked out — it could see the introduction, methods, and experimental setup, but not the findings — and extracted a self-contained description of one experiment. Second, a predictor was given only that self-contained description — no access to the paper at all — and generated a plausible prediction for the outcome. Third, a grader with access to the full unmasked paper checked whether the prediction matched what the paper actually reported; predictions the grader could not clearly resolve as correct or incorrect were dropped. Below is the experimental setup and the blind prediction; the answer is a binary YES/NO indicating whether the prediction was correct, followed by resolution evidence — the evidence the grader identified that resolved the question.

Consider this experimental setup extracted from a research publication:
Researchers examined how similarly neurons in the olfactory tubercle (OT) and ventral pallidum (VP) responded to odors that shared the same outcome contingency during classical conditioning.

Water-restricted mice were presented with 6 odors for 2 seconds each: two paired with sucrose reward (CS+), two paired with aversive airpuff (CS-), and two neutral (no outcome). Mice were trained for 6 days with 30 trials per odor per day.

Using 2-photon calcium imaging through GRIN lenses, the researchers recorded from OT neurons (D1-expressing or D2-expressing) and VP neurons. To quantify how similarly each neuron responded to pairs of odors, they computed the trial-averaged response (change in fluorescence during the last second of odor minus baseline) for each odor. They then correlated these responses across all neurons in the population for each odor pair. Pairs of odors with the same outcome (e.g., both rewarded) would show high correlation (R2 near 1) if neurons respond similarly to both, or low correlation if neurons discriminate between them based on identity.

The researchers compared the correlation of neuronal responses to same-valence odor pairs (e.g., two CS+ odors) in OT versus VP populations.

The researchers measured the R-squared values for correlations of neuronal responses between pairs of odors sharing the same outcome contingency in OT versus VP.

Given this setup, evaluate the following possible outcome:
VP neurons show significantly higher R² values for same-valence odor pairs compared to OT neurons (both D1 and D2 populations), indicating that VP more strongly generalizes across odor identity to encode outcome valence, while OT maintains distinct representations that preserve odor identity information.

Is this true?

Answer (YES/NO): YES